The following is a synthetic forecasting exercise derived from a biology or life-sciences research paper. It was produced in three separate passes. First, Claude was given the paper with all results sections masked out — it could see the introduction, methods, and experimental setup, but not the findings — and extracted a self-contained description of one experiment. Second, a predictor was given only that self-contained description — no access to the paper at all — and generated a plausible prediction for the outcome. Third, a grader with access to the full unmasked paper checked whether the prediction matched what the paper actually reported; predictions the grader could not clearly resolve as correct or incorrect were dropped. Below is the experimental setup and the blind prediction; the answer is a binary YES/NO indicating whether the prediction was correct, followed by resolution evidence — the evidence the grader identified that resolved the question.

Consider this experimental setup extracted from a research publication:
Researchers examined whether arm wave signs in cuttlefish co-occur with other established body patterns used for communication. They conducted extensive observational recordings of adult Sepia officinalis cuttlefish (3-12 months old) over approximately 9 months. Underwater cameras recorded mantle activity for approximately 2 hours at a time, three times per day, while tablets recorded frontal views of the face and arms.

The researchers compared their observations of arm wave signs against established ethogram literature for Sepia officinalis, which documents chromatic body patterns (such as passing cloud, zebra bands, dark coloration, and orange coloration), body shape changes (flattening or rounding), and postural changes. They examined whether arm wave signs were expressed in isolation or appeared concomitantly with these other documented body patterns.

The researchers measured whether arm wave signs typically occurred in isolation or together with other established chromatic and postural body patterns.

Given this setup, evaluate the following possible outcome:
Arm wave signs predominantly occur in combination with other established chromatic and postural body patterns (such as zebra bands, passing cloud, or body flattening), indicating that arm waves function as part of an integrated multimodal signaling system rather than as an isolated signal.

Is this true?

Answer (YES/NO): YES